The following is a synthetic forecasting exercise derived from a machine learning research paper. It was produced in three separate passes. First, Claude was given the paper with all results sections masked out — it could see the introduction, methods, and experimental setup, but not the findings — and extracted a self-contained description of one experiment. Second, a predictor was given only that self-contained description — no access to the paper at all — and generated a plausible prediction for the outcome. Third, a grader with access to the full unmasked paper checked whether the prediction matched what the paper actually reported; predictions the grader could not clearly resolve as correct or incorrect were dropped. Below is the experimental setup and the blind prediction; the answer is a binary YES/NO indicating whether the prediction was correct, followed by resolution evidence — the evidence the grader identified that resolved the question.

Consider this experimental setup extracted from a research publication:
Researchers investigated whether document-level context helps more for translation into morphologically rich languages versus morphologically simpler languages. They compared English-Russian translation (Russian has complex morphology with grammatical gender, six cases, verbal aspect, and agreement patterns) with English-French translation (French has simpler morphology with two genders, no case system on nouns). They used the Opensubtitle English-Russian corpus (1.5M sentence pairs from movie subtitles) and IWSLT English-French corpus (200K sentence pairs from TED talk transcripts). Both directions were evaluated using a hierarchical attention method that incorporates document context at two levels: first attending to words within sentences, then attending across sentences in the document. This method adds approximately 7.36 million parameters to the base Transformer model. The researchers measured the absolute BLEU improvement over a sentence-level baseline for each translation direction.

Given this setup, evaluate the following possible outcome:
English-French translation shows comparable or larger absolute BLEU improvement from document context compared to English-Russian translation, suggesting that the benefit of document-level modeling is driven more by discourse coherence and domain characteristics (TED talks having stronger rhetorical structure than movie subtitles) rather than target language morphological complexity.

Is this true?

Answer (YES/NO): YES